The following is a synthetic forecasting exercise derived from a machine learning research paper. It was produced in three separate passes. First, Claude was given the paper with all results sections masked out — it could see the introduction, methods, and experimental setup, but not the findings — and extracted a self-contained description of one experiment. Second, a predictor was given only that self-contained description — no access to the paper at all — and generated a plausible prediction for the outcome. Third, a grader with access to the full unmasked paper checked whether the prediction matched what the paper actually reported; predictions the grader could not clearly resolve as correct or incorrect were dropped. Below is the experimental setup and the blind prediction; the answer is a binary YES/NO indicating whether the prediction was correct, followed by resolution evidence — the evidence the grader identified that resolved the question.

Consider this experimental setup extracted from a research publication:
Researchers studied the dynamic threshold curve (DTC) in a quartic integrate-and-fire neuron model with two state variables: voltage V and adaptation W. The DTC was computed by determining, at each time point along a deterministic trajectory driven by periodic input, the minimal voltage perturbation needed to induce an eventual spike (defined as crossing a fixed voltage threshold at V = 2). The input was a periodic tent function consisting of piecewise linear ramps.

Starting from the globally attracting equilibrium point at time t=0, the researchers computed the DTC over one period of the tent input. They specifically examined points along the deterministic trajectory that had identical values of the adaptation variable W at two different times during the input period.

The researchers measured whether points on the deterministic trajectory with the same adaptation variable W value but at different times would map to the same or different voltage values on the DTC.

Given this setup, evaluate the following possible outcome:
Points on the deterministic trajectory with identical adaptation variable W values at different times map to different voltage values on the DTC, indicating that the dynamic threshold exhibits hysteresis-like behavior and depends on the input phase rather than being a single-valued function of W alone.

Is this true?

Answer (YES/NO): YES